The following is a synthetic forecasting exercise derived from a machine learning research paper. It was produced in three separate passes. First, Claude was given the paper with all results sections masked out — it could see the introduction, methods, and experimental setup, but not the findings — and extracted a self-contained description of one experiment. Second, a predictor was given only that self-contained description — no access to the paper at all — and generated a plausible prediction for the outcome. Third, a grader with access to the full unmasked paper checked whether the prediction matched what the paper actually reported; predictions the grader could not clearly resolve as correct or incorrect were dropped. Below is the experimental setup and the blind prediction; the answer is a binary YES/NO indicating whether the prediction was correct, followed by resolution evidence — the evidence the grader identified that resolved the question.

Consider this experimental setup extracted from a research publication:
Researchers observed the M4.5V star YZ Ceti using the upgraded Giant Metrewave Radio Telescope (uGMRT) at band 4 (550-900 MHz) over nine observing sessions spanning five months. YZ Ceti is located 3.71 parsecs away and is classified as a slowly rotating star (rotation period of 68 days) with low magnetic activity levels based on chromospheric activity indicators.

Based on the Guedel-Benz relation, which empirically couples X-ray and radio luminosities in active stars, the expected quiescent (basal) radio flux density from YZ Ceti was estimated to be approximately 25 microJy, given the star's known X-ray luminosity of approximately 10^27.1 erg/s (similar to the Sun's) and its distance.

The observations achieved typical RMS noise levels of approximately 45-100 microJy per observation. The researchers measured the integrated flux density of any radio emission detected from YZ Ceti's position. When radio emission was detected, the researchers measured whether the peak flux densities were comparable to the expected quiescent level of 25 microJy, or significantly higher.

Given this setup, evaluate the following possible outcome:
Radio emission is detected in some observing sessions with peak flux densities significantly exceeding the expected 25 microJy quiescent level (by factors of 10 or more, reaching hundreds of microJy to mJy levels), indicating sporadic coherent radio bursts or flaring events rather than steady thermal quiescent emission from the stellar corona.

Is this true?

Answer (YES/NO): NO